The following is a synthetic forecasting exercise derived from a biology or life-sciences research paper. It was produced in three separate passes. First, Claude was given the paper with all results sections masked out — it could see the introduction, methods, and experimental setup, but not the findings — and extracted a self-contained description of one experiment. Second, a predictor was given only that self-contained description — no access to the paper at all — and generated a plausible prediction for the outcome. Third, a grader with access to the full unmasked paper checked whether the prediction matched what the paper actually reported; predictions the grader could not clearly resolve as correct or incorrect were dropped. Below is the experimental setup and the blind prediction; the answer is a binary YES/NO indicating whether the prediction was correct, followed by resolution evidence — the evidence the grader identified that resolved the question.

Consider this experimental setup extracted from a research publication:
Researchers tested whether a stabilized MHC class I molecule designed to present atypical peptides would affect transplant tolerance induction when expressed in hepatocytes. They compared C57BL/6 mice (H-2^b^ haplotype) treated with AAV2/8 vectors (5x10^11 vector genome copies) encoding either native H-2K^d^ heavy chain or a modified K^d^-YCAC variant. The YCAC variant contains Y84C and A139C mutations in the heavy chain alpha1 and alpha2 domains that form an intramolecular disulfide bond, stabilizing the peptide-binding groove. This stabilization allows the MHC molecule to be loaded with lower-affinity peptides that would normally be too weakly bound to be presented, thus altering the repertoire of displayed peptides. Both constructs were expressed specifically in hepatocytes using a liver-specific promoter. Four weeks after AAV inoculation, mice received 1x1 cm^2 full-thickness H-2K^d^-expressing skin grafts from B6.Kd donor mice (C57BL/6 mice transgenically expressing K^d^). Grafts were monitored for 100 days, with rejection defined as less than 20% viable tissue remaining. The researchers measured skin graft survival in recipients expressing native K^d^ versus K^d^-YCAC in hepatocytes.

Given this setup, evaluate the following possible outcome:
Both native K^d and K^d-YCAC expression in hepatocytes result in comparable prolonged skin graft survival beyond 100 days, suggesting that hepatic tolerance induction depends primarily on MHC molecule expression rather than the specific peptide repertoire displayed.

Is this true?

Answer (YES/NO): NO